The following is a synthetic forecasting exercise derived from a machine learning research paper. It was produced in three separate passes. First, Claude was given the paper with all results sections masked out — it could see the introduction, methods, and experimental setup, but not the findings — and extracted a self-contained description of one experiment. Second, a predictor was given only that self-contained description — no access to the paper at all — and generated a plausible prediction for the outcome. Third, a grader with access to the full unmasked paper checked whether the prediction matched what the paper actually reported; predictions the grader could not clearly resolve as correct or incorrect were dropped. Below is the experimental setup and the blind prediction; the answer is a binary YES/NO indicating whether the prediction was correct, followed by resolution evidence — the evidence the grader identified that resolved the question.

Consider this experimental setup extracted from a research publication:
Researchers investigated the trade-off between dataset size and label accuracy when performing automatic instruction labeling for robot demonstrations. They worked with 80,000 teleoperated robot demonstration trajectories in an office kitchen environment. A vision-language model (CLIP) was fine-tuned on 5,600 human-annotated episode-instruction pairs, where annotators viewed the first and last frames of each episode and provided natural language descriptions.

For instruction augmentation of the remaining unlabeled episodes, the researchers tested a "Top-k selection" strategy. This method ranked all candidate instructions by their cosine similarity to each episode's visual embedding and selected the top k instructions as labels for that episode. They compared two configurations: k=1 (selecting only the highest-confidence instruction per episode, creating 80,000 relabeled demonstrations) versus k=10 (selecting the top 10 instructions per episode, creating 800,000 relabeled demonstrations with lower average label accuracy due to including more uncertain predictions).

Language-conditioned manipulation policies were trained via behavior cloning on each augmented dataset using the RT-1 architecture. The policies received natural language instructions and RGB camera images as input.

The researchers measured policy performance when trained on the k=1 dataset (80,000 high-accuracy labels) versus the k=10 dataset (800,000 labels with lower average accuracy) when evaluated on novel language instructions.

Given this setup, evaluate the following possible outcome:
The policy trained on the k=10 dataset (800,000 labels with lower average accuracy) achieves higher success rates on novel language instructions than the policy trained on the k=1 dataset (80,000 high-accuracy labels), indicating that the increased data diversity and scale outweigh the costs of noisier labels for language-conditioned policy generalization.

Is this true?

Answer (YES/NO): NO